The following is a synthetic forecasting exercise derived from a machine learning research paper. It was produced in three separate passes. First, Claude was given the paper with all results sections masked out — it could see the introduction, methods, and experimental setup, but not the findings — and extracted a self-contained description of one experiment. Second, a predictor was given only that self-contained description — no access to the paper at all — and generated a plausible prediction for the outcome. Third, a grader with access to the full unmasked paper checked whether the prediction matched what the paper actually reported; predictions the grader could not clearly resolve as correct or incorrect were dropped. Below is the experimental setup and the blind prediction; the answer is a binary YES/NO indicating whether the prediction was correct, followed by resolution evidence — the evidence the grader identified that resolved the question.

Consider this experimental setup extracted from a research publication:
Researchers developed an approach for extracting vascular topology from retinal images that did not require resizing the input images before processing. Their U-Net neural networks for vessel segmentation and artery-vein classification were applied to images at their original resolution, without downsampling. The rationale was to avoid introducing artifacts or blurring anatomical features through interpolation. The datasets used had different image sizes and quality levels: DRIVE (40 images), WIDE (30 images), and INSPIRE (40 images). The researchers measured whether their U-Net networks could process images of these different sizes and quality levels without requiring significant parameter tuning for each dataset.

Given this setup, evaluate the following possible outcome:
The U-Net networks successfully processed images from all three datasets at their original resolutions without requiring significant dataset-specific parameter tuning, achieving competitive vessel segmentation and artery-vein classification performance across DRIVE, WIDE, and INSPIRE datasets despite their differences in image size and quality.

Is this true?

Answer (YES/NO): YES